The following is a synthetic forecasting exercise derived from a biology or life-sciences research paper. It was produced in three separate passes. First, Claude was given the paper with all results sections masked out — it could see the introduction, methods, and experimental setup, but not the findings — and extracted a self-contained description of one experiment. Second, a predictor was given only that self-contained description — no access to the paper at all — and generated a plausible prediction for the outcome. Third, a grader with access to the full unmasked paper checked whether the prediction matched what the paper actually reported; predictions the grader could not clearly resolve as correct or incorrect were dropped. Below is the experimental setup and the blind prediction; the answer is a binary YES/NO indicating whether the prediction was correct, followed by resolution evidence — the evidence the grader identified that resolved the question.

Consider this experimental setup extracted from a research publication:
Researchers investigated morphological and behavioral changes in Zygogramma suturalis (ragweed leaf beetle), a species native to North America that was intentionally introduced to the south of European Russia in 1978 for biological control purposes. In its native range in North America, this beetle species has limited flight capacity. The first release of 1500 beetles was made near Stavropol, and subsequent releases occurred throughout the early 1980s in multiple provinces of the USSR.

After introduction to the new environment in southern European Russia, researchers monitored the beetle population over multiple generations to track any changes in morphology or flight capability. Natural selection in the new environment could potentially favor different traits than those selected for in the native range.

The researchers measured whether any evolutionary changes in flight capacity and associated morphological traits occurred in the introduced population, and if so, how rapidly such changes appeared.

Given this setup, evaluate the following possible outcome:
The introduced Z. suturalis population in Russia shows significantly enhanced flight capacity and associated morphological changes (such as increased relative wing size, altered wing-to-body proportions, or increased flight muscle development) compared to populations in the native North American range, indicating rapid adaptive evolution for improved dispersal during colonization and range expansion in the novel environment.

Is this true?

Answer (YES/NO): YES